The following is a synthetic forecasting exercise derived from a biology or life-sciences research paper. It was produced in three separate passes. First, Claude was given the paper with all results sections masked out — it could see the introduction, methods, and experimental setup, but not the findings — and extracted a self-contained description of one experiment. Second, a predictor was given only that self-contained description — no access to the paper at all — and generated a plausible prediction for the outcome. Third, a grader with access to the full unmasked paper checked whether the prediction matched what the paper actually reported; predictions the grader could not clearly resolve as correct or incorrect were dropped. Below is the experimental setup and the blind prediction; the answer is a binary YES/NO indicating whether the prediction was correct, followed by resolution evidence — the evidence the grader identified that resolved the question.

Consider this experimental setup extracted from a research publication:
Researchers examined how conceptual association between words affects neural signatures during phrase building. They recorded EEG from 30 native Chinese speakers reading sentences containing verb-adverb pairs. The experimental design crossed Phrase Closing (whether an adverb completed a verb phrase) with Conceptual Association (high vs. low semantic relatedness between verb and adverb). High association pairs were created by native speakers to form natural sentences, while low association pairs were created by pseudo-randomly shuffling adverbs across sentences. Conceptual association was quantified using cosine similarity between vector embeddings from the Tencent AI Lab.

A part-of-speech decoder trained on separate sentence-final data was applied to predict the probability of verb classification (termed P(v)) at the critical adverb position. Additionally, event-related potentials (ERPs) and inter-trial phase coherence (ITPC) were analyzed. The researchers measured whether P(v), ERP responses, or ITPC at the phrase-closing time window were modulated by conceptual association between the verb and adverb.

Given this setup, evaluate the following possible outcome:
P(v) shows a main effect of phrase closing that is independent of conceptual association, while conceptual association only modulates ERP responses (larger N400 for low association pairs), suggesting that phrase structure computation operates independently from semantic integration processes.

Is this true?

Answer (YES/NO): YES